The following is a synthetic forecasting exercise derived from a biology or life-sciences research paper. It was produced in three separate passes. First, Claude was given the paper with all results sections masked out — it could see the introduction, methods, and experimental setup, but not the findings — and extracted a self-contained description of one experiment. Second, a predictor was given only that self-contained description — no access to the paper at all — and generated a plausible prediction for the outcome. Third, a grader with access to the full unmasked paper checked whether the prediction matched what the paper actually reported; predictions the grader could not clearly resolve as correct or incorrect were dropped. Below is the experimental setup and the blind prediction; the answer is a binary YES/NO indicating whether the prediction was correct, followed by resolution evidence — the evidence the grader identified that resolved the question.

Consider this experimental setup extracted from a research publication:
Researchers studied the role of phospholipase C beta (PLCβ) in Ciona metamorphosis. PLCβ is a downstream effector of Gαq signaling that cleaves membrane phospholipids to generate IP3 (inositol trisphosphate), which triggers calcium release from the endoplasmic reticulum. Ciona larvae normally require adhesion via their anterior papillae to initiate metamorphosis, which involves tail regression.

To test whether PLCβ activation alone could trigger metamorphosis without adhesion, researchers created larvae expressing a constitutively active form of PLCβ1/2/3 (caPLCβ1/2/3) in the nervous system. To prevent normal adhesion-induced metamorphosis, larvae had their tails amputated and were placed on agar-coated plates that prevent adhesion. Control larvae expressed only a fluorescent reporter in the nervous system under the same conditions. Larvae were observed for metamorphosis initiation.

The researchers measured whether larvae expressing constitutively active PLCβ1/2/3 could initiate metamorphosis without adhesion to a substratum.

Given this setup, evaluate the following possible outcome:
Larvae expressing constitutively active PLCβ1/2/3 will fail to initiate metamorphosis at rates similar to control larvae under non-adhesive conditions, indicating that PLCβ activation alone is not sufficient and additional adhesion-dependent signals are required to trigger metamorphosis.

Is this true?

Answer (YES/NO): NO